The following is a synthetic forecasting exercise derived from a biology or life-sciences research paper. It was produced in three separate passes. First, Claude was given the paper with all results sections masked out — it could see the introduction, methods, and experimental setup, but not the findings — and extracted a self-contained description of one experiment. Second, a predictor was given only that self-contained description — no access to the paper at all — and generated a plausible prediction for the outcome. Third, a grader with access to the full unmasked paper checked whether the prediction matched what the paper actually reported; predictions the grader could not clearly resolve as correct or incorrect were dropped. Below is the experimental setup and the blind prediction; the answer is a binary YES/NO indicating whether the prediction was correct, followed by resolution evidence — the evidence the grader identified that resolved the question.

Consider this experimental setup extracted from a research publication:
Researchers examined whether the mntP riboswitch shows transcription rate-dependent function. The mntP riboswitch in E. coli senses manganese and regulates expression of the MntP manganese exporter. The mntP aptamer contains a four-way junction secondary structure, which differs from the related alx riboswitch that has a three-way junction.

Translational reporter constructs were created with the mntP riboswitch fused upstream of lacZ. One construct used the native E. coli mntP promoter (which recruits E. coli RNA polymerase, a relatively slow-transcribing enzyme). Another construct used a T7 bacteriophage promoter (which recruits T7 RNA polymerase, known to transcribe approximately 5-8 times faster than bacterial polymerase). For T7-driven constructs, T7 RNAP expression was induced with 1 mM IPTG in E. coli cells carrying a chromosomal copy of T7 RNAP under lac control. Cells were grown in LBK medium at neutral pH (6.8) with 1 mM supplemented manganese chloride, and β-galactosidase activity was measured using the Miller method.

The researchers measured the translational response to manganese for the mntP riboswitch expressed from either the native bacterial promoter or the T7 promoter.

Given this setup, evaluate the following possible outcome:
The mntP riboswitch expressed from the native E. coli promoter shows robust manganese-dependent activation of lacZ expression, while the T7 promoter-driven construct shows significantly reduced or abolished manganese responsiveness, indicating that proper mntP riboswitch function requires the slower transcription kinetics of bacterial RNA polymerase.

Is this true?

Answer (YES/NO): YES